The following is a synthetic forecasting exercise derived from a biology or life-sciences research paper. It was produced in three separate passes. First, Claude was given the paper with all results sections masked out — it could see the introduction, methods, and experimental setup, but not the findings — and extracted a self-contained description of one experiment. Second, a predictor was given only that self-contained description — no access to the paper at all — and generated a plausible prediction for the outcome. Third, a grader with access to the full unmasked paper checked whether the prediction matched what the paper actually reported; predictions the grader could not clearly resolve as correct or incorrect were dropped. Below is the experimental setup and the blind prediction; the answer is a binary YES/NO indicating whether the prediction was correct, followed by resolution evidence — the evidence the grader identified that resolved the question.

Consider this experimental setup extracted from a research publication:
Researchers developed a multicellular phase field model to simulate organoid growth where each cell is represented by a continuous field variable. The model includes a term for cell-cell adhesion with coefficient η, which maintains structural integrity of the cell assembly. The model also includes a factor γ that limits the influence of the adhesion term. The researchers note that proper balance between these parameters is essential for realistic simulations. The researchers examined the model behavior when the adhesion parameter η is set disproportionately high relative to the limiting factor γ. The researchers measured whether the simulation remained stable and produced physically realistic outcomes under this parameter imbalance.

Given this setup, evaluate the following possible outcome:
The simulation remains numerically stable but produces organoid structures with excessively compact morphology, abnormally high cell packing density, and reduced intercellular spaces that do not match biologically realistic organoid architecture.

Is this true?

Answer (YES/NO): NO